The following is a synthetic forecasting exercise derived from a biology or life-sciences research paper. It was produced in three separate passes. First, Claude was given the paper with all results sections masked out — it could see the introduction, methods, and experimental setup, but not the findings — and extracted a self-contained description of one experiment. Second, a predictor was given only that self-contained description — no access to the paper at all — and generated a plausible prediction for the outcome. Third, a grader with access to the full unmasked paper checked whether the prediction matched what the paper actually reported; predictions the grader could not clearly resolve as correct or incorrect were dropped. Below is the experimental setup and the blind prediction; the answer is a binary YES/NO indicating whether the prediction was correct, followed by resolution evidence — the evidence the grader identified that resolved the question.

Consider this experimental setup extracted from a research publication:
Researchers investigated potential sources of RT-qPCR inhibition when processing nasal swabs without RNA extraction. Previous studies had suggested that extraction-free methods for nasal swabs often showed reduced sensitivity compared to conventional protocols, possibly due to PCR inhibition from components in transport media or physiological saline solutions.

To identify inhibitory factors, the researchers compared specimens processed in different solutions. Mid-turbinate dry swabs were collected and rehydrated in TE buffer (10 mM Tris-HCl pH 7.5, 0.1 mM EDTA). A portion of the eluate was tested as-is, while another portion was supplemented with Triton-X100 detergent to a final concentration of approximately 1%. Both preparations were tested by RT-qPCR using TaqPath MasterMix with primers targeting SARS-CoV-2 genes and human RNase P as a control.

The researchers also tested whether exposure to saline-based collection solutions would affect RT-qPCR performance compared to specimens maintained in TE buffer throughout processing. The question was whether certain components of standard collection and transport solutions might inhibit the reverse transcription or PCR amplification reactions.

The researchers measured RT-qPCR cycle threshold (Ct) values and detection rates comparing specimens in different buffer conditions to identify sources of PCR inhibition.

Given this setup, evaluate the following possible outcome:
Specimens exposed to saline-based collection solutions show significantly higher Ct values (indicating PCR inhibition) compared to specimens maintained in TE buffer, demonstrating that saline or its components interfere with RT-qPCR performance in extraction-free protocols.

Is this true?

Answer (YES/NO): YES